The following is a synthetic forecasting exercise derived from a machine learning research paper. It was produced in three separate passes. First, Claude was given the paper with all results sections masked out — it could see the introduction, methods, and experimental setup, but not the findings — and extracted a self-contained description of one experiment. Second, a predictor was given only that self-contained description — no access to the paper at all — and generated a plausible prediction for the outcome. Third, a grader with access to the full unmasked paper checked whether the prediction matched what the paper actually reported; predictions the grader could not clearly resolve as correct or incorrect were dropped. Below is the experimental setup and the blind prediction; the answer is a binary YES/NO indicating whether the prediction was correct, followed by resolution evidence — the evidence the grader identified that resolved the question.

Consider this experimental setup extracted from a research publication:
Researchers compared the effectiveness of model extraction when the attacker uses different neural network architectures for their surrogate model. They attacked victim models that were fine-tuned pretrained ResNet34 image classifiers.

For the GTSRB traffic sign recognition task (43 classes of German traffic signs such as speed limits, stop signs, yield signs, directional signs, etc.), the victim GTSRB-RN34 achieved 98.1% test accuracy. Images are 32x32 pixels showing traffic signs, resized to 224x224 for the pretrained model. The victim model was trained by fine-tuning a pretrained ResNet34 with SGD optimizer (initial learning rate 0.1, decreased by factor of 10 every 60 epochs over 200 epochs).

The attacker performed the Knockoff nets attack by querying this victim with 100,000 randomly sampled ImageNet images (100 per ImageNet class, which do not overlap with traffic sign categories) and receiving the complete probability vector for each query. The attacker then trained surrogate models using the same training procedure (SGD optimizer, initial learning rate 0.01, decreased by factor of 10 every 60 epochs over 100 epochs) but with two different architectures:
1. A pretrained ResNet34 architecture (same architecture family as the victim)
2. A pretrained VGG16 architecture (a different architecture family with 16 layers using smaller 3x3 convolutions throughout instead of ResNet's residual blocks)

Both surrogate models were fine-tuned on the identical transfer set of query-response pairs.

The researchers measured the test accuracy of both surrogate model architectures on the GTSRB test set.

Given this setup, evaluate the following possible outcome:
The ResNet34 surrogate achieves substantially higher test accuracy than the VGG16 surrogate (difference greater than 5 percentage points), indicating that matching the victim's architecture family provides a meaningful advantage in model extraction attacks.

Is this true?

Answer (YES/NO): NO